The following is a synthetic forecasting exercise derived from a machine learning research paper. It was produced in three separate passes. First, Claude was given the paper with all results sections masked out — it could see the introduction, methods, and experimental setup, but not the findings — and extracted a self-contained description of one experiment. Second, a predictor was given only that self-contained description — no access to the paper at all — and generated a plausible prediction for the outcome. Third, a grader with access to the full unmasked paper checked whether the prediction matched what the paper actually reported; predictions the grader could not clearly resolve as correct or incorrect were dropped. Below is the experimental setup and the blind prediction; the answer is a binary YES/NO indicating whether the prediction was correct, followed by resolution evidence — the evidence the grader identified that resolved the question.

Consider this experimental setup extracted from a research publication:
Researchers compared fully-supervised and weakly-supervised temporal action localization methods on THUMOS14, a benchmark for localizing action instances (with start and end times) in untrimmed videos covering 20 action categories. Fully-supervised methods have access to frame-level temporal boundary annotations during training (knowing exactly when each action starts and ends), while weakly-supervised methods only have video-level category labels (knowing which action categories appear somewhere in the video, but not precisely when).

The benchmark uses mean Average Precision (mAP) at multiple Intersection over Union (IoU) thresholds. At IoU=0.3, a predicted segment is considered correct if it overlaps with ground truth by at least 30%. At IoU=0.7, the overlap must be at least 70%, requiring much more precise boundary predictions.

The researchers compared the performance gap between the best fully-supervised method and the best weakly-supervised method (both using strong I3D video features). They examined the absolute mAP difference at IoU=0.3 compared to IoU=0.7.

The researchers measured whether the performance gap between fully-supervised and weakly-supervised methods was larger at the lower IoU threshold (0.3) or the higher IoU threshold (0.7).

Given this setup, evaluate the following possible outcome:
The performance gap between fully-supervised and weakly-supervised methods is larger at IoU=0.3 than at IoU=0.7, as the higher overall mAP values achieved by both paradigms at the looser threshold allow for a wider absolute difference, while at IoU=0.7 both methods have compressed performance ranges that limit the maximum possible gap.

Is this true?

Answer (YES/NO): NO